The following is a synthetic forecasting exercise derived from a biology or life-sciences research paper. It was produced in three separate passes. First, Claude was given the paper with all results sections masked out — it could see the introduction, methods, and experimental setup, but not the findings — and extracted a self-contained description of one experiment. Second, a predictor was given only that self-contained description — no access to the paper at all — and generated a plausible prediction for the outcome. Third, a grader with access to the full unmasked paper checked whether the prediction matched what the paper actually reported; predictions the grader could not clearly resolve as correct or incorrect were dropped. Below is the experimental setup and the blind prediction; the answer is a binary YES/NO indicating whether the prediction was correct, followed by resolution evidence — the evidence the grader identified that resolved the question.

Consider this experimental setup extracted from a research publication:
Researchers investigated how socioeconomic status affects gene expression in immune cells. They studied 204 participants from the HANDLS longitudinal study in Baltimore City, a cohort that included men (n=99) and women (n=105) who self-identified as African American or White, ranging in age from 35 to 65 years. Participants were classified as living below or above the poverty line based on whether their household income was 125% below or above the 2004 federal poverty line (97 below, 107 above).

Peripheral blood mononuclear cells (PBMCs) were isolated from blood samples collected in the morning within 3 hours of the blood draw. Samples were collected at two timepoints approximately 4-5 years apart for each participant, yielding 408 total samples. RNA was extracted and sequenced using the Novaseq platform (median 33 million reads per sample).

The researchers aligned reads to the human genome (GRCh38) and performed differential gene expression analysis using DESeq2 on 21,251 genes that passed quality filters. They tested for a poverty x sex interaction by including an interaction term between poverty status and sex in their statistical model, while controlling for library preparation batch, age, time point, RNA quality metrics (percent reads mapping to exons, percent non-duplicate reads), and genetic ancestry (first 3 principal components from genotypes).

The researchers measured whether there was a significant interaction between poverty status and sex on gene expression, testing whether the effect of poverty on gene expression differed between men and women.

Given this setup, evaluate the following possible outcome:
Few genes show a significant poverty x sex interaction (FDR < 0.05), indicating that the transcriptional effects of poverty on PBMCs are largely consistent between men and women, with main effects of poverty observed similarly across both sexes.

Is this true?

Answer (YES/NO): NO